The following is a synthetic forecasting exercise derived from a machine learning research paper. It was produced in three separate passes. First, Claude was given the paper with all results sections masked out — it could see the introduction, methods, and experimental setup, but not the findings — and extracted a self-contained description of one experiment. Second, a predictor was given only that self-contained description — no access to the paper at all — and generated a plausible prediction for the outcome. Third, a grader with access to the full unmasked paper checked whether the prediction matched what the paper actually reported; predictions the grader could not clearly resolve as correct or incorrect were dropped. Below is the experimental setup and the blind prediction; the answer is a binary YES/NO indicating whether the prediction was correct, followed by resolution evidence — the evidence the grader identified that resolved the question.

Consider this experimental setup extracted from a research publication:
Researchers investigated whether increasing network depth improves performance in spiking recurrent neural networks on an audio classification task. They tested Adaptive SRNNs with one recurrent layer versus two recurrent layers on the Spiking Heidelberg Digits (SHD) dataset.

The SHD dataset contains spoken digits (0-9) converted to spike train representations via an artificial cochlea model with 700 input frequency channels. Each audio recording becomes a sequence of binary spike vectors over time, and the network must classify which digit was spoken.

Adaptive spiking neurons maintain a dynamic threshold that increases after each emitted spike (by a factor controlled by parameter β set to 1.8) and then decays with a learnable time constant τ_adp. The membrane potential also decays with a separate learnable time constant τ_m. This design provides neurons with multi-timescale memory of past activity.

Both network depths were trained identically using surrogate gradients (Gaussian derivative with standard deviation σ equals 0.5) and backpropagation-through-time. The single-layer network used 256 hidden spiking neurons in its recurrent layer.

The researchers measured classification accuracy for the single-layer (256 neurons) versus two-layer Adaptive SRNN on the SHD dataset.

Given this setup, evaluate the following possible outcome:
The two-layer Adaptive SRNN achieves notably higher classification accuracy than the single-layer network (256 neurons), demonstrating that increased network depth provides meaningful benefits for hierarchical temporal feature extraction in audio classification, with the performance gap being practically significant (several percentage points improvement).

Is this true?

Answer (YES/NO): YES